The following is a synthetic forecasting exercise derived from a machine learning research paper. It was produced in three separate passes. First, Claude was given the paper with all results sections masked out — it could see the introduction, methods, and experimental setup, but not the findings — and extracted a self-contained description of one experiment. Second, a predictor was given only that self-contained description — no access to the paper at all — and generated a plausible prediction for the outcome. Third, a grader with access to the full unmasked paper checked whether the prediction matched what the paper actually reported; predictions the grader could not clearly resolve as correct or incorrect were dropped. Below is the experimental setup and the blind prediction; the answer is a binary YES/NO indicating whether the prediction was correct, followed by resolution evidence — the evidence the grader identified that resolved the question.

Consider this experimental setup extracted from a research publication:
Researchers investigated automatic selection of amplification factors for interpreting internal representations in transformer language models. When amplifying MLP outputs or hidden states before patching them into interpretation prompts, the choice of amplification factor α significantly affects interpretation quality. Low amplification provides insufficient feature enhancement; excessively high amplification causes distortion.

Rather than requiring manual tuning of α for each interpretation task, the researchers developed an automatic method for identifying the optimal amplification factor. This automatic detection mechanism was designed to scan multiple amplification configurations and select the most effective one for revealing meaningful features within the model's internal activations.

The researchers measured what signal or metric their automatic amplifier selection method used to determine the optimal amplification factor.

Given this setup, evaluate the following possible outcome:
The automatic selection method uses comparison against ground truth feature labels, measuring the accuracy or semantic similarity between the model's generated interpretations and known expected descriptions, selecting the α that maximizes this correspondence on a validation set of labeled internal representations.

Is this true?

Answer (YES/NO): NO